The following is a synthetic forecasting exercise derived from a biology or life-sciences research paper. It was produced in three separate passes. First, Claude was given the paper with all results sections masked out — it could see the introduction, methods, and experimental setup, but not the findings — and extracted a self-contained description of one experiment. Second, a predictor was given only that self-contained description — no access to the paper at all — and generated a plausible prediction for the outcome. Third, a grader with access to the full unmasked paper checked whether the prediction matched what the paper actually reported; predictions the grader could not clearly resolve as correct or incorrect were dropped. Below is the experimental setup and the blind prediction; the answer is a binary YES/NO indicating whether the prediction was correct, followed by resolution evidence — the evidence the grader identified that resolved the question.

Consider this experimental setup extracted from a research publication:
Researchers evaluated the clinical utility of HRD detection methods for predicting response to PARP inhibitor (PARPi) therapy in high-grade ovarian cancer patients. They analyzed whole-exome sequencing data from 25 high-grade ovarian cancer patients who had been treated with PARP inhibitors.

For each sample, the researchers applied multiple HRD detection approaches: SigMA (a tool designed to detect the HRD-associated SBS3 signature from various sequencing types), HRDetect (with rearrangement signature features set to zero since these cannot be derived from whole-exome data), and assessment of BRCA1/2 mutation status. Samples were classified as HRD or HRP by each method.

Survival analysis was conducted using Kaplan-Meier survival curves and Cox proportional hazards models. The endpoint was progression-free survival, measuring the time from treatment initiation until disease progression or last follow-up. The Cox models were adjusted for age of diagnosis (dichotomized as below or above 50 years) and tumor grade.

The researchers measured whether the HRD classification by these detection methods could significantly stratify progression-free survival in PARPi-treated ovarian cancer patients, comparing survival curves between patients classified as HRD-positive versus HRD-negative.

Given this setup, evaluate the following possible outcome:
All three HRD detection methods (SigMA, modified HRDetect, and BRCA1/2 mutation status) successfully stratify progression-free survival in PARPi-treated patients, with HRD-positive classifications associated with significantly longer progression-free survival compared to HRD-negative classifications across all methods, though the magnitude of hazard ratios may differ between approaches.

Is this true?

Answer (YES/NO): NO